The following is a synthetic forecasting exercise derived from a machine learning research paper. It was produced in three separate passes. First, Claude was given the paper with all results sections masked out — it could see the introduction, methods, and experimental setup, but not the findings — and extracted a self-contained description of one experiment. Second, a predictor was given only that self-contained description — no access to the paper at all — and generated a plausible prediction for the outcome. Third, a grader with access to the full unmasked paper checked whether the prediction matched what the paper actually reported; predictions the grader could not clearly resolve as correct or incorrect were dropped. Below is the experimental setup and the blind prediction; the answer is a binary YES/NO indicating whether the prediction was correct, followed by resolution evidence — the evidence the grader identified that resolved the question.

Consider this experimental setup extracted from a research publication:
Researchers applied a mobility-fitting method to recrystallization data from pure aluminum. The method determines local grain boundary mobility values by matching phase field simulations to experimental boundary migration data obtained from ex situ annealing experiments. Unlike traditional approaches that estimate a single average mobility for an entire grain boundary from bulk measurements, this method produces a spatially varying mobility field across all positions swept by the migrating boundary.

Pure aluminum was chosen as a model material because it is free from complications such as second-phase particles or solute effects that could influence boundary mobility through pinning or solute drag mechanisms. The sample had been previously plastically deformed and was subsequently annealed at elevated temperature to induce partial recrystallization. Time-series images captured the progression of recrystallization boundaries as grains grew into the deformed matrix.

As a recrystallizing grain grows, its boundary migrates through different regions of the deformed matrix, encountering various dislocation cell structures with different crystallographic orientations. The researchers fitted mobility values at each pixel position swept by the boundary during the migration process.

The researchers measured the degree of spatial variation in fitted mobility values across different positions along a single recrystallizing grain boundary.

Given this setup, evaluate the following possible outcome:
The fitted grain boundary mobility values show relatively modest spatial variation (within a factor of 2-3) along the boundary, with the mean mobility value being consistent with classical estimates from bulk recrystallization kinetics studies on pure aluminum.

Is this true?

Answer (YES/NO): NO